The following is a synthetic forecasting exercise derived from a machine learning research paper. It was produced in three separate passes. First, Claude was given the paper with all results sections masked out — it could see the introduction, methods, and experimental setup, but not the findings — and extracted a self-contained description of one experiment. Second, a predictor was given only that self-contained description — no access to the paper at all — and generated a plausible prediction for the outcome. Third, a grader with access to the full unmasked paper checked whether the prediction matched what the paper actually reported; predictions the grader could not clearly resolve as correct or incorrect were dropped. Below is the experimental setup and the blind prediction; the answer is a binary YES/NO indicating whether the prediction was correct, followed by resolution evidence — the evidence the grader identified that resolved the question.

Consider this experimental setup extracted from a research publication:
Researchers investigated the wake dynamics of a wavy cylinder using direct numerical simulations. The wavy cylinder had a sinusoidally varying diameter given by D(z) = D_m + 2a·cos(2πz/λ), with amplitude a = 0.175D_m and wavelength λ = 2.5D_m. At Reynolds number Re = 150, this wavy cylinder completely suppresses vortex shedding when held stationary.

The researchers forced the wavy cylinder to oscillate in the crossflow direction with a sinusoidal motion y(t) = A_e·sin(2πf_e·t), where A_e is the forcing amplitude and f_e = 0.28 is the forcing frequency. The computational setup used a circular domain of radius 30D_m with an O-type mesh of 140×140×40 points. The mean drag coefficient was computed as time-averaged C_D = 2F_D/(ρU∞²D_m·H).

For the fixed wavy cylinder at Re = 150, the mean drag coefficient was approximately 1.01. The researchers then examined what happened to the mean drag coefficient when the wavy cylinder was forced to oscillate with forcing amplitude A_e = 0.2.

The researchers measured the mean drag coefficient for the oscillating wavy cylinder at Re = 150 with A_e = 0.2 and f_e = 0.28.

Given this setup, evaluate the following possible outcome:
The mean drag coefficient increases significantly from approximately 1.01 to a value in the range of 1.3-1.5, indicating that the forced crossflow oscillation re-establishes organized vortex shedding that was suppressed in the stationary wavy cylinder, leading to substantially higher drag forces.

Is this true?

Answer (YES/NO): YES